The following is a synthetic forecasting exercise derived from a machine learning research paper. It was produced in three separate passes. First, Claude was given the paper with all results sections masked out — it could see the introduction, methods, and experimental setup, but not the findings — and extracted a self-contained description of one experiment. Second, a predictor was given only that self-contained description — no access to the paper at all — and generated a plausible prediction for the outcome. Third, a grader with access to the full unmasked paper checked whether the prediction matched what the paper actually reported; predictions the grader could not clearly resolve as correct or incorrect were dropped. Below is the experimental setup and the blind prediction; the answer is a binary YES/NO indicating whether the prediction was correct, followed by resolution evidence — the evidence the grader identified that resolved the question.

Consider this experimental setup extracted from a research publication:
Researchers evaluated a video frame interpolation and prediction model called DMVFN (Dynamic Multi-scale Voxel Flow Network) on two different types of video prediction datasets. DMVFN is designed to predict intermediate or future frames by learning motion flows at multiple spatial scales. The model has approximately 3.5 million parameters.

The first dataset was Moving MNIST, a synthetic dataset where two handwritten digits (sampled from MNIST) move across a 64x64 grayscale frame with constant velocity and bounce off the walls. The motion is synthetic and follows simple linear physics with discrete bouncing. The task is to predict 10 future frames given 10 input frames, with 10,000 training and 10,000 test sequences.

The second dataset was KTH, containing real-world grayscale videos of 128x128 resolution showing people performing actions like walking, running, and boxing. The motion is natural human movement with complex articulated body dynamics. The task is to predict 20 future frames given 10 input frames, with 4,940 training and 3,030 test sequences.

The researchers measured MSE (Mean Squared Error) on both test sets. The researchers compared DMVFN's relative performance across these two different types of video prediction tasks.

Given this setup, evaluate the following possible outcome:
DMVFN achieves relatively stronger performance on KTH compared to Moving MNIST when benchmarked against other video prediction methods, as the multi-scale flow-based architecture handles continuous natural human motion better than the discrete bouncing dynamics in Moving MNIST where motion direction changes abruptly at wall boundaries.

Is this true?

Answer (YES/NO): YES